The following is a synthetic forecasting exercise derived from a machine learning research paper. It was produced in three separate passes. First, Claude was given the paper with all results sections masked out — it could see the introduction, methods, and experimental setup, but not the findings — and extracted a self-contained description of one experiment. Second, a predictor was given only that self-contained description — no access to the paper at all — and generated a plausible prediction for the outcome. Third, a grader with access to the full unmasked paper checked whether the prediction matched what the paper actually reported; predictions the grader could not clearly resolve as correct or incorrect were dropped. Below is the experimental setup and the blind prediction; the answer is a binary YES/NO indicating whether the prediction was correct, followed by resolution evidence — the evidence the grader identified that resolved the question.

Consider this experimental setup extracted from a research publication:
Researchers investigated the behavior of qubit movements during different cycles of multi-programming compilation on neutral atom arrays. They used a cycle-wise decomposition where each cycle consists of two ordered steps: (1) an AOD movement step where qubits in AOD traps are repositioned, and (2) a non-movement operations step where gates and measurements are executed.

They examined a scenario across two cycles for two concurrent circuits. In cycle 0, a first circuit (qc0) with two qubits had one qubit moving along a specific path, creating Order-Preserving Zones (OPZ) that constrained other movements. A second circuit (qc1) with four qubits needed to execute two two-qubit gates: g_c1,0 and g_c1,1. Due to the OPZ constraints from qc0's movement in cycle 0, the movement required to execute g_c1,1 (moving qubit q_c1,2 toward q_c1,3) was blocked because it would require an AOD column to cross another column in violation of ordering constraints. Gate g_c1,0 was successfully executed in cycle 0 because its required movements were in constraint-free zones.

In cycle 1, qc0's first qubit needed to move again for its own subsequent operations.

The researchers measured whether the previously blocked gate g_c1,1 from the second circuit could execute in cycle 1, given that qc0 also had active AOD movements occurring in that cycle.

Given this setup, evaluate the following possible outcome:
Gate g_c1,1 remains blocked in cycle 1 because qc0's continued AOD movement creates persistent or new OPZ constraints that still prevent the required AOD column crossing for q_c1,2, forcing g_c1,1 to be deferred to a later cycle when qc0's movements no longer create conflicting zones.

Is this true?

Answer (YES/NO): NO